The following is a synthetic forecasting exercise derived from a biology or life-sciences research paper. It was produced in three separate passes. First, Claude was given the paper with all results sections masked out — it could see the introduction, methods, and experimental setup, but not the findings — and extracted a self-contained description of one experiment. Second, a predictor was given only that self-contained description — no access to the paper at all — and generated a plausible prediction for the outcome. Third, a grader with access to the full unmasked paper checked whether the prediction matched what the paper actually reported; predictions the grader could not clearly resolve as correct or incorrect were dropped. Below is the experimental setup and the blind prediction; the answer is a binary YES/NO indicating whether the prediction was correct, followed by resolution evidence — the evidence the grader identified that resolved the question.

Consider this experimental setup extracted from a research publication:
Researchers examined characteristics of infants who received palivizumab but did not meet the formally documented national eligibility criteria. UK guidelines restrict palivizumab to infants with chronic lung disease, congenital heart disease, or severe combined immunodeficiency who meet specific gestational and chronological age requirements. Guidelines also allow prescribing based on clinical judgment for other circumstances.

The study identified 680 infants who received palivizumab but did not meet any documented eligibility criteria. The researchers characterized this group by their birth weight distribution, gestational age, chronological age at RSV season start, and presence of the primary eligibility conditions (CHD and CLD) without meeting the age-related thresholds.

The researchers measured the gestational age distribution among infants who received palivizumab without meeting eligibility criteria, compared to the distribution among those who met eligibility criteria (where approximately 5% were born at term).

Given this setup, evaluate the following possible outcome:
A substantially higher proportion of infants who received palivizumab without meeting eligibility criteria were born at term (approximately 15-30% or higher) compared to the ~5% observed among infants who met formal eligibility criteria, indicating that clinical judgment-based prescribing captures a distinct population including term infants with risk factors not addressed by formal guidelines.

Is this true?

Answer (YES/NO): YES